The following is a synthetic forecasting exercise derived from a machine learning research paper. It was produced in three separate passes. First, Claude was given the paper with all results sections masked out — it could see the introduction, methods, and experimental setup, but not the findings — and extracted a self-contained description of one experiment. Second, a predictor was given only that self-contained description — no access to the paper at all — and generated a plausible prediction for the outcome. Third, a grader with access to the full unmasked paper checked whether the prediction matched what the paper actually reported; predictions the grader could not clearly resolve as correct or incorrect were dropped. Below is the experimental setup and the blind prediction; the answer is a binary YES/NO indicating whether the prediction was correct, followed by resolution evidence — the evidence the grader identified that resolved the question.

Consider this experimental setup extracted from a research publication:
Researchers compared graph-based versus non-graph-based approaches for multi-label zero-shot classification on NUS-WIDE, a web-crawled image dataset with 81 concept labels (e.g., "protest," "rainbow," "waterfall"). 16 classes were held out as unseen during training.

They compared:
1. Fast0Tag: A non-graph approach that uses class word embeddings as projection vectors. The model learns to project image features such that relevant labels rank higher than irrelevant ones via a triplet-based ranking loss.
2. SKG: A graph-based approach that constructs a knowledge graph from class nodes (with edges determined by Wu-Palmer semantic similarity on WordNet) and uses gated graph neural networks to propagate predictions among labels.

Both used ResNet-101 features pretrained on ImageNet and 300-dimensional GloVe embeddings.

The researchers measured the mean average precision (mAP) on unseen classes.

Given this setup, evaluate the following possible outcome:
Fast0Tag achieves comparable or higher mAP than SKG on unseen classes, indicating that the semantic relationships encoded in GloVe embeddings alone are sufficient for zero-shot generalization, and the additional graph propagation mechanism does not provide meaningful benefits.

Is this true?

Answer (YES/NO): YES